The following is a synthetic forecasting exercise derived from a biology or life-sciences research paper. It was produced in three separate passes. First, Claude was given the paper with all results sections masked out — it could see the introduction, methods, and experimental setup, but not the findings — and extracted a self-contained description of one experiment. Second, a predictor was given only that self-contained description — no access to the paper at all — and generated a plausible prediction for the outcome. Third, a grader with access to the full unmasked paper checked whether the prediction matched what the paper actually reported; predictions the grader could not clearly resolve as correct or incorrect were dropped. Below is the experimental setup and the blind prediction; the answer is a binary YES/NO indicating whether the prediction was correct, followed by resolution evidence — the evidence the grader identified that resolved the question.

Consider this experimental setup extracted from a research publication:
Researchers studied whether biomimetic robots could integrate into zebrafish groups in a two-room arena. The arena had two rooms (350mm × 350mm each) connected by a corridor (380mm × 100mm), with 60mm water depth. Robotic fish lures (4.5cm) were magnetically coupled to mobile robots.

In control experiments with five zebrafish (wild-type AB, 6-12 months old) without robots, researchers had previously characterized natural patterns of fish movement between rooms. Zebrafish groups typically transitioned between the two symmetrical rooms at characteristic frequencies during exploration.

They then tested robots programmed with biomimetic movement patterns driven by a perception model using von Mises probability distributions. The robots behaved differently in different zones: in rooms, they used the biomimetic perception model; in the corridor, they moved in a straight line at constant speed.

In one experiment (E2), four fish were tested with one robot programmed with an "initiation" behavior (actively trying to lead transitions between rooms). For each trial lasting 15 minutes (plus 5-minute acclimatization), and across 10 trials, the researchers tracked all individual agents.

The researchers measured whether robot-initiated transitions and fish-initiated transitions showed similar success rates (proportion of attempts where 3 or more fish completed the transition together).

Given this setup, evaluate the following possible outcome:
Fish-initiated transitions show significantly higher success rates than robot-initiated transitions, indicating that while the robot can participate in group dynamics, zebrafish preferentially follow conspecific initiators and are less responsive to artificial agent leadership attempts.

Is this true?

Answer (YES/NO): NO